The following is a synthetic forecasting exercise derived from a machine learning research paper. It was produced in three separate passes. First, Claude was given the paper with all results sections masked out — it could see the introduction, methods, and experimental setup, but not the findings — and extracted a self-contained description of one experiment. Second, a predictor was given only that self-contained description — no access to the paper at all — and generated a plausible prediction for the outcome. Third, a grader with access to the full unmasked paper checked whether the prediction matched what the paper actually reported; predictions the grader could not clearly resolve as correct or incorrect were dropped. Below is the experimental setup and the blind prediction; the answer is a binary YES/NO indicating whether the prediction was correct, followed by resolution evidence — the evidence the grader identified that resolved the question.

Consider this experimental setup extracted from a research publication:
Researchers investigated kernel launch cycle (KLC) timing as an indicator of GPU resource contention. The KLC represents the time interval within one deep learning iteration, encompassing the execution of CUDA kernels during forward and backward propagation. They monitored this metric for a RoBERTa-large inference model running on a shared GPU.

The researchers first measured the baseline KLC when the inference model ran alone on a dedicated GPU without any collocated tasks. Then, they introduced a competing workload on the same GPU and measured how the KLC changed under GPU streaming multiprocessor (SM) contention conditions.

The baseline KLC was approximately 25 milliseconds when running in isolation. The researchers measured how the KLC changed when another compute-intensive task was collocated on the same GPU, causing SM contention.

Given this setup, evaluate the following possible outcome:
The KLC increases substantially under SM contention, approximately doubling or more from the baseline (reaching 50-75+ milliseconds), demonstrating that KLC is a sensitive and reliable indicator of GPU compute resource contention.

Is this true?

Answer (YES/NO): YES